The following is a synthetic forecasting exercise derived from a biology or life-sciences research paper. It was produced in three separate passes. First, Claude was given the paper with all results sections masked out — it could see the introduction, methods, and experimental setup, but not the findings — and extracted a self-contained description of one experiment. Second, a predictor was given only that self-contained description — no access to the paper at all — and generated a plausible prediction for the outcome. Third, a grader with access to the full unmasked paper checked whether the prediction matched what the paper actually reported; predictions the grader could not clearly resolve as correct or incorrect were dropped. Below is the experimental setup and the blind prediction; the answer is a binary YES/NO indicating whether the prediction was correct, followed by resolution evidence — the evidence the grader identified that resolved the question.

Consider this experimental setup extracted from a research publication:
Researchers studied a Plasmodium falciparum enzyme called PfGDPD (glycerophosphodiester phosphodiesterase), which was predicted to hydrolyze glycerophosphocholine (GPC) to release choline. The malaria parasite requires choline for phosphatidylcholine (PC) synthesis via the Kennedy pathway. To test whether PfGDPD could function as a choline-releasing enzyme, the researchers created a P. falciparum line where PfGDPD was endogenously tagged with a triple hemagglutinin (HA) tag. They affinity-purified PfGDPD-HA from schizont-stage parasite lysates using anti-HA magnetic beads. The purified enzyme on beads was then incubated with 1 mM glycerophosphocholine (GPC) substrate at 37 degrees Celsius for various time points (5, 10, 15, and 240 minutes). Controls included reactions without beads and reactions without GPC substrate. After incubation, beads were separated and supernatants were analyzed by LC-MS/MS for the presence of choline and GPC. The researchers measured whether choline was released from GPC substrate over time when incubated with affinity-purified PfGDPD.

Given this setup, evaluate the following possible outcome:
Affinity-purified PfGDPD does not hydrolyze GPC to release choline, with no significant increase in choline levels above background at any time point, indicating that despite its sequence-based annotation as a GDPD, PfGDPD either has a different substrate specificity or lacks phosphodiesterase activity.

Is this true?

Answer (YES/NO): NO